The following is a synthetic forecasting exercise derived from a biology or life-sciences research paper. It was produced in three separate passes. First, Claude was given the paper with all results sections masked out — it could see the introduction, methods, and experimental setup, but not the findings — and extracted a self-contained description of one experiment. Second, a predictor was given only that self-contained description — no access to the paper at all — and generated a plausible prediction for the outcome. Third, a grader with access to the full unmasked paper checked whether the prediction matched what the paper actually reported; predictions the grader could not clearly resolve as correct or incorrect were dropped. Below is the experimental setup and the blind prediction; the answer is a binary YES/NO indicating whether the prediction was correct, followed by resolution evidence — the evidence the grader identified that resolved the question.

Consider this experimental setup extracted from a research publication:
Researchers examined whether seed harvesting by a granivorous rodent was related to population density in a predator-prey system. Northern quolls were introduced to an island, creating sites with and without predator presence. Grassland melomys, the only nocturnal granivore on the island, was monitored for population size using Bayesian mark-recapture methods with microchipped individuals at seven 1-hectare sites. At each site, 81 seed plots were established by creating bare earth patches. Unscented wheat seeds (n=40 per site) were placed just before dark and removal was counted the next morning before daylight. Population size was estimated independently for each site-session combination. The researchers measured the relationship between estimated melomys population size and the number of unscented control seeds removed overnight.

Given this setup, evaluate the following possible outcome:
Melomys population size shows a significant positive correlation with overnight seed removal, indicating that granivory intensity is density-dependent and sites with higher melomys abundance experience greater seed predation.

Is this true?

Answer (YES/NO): YES